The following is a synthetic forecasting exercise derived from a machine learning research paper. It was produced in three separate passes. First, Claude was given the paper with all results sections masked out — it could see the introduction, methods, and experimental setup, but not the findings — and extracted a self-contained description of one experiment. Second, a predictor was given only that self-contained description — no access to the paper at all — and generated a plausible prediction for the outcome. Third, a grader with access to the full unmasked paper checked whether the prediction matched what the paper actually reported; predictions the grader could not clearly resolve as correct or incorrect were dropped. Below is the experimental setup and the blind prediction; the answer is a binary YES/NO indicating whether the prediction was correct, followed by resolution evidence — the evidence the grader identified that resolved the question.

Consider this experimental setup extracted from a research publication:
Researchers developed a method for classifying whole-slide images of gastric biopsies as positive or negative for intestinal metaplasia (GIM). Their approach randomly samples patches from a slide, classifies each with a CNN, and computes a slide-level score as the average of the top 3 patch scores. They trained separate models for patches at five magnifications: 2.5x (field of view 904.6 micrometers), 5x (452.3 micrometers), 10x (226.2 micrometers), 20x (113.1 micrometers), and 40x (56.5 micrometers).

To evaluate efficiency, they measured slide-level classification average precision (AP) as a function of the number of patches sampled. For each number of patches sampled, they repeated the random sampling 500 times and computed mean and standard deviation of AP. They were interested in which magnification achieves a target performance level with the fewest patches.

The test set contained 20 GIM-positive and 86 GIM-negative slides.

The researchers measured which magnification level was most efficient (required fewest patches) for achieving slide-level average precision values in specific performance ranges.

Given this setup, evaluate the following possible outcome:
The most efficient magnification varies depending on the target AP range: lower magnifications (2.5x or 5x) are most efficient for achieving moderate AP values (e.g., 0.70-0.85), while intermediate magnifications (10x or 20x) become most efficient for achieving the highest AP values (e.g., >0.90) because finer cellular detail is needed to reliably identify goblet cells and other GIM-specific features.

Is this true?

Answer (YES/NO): NO